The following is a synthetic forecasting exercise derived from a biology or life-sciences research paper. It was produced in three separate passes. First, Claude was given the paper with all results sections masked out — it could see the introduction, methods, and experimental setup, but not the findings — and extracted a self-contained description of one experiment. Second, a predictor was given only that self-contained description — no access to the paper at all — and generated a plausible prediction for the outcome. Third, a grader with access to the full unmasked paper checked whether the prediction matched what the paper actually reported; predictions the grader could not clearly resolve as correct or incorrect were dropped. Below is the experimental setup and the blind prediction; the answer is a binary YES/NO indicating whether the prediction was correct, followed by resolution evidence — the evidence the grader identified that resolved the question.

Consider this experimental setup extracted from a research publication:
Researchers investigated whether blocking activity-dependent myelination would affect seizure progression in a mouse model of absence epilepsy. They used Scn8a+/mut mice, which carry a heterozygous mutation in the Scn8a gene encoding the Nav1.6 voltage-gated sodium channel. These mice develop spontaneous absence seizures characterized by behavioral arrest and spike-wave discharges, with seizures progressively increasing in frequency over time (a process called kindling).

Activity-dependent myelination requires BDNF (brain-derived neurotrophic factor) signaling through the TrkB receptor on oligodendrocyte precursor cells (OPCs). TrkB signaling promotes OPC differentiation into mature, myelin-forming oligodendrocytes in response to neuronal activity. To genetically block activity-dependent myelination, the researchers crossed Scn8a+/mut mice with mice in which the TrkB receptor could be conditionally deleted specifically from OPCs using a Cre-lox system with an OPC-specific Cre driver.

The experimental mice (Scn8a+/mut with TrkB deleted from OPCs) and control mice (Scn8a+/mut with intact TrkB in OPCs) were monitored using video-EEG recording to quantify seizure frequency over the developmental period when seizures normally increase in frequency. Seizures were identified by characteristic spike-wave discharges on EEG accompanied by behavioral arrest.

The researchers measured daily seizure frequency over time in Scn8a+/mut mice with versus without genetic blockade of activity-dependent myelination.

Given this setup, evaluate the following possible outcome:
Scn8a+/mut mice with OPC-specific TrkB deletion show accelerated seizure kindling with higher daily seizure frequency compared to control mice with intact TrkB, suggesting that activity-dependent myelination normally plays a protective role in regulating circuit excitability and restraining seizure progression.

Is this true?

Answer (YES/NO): NO